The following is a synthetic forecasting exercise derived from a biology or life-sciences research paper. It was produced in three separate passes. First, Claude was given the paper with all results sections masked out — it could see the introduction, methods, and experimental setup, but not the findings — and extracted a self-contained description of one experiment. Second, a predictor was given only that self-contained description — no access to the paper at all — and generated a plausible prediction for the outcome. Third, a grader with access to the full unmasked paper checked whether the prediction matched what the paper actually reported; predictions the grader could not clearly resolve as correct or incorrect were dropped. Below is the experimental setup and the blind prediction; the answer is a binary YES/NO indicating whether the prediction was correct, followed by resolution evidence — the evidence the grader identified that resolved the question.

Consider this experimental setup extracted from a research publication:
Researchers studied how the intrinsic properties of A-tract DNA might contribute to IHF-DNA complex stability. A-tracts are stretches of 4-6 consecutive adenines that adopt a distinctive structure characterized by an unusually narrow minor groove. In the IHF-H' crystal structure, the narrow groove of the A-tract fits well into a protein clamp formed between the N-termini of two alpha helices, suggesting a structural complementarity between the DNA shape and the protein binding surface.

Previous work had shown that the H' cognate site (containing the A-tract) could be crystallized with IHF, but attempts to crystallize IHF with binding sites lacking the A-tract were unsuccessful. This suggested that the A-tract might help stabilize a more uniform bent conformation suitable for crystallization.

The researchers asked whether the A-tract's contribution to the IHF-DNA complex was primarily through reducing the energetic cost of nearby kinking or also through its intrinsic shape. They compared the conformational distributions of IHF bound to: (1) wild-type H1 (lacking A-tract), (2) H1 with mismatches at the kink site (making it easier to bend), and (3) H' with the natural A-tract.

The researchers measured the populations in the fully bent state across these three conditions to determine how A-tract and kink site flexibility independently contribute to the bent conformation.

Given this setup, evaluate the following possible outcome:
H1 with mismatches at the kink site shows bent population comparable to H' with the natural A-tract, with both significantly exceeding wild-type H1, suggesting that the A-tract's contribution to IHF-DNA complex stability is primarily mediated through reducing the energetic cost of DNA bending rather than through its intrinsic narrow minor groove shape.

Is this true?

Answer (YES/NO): NO